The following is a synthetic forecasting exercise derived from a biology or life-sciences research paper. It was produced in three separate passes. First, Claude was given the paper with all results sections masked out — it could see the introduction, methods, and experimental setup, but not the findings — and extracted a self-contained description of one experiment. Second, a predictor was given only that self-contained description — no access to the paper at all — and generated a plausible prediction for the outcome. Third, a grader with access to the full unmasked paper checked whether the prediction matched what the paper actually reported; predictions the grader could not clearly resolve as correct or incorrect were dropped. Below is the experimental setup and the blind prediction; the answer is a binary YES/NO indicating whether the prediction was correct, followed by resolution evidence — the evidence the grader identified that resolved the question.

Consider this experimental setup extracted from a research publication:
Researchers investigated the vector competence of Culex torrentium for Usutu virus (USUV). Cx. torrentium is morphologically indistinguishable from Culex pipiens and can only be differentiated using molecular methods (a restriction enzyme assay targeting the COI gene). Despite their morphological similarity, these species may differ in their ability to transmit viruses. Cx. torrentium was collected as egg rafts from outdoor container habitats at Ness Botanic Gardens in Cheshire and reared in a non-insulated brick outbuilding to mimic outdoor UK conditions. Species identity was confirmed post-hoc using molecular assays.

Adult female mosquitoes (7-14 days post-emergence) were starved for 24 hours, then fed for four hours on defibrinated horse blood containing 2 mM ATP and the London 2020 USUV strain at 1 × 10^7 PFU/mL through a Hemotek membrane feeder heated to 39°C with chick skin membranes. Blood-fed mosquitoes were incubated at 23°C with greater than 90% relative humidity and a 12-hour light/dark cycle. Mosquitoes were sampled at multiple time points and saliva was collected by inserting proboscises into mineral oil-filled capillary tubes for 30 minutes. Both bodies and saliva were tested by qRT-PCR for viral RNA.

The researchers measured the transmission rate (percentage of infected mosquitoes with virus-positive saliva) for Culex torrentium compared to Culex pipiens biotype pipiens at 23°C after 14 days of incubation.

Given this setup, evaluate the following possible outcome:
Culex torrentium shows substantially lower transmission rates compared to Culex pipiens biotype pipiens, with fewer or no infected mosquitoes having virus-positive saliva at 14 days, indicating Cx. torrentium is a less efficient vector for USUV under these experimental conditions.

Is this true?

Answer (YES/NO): YES